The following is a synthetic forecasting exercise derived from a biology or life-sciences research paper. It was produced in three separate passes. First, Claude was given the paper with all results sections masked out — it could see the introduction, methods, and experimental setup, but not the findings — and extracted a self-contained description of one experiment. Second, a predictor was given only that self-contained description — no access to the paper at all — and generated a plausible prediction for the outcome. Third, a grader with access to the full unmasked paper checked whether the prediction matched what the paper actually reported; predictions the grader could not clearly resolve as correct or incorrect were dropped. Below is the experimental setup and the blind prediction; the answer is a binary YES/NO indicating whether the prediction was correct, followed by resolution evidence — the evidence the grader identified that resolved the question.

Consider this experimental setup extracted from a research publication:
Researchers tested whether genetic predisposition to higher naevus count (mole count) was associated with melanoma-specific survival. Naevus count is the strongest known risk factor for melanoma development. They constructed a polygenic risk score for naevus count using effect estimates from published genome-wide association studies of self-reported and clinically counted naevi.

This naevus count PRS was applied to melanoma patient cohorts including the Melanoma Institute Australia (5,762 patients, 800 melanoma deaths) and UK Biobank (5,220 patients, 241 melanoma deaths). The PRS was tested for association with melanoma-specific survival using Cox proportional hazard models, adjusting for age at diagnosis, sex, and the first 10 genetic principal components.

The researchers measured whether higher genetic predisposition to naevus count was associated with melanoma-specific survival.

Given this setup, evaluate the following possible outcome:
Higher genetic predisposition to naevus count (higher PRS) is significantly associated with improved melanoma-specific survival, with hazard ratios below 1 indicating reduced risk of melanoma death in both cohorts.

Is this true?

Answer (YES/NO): NO